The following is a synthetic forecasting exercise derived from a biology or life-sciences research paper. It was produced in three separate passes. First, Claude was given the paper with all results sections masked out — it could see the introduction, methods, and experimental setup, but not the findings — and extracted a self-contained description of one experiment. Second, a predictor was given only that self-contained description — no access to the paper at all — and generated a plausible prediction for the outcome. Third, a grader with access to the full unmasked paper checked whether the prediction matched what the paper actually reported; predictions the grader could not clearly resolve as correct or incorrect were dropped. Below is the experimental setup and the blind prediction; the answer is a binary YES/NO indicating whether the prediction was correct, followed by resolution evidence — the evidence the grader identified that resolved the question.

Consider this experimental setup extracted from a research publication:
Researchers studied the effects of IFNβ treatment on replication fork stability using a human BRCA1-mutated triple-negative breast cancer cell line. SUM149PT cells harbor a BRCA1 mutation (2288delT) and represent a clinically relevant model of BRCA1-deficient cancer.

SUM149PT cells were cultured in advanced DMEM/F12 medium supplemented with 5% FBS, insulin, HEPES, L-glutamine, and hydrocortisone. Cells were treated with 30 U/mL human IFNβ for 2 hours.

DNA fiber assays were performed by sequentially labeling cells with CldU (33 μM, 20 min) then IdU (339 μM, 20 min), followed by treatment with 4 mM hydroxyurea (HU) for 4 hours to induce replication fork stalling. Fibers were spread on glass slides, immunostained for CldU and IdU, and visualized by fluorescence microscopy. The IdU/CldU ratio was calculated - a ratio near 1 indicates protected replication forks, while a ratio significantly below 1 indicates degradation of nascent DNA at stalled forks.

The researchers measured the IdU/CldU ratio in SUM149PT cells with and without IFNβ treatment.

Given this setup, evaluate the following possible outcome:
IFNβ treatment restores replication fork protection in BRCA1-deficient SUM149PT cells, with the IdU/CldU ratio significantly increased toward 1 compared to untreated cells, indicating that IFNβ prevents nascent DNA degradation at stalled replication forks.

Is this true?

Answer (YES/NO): YES